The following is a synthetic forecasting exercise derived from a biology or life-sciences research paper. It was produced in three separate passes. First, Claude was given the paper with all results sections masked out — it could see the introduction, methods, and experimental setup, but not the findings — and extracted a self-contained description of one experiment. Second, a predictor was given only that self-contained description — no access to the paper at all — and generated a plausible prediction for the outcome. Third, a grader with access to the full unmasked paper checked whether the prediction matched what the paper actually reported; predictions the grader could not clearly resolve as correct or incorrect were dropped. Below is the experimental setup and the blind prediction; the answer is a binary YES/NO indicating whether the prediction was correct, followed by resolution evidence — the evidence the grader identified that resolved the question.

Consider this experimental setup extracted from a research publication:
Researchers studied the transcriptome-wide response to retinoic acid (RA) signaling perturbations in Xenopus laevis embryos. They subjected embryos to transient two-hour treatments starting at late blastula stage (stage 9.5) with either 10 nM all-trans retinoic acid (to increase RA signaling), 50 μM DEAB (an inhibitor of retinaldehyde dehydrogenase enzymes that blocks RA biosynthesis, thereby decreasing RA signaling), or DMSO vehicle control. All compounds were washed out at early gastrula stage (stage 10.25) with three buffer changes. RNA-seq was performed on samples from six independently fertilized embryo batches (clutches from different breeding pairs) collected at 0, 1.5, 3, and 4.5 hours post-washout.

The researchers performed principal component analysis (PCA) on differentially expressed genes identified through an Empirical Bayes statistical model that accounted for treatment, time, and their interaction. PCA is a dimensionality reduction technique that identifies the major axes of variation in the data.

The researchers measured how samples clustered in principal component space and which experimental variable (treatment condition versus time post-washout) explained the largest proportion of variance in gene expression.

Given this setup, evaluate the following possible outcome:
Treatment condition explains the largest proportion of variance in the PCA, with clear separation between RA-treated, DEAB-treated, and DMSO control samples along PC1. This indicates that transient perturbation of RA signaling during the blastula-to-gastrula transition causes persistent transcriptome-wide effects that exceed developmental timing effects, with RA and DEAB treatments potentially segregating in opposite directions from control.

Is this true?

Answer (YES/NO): NO